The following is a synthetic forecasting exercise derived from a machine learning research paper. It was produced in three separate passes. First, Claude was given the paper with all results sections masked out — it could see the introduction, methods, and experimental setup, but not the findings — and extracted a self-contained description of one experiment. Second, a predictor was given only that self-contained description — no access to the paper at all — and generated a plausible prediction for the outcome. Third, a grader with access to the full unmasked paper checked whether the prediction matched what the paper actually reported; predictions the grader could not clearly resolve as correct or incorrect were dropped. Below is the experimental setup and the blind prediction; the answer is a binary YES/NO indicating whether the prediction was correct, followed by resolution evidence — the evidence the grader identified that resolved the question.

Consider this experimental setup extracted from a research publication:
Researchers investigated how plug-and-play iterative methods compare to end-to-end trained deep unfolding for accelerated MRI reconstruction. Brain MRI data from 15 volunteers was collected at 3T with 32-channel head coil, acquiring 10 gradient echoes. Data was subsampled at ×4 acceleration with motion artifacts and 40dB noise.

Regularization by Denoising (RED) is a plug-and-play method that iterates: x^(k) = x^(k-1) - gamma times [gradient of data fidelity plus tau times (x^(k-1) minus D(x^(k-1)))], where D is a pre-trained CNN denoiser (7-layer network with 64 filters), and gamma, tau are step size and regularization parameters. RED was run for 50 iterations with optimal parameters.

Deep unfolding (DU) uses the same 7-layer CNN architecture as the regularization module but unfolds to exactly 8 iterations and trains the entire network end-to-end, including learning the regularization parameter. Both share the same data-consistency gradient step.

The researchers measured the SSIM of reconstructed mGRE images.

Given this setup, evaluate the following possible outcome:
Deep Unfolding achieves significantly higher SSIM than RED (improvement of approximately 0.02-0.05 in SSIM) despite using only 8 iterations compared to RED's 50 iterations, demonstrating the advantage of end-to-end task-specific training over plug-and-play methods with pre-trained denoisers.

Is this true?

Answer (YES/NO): NO